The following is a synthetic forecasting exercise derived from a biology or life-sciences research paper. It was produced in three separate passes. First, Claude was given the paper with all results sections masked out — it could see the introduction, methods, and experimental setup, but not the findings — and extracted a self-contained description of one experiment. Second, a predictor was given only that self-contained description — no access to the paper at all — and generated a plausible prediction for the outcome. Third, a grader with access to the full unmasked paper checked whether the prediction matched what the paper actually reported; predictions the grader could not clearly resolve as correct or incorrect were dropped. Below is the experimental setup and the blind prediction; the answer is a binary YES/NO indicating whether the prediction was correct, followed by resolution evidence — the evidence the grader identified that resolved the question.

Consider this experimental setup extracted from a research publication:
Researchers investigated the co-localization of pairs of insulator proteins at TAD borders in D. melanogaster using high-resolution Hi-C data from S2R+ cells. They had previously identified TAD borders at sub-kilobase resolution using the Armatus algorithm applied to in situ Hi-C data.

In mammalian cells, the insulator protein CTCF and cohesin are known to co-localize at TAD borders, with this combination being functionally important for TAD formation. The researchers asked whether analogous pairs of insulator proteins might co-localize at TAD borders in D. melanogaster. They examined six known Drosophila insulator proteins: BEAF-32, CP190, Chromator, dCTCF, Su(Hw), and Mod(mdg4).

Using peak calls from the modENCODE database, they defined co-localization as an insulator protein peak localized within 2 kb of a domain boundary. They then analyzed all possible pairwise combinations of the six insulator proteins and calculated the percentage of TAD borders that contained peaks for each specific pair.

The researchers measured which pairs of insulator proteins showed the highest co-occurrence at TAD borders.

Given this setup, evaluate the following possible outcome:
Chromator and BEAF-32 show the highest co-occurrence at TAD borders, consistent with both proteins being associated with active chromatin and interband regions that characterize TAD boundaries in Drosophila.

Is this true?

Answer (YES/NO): NO